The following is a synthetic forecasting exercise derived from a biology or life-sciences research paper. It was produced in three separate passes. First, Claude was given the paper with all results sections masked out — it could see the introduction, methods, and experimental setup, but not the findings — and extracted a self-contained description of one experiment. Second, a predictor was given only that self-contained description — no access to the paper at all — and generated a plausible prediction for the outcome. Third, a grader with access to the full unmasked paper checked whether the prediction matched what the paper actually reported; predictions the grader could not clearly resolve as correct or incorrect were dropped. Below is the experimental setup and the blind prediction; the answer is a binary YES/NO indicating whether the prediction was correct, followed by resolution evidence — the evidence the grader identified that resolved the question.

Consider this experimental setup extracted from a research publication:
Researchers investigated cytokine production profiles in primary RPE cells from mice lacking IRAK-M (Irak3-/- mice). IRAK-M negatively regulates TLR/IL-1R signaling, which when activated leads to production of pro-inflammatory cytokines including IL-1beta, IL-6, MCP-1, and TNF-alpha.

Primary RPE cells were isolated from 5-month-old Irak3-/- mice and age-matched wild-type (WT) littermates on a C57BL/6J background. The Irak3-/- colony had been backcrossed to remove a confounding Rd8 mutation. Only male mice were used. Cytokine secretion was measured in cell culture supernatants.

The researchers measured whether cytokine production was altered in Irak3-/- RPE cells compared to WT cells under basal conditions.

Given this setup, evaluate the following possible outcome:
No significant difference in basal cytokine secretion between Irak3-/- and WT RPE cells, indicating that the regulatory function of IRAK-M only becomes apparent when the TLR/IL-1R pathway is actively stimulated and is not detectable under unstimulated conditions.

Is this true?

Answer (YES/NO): NO